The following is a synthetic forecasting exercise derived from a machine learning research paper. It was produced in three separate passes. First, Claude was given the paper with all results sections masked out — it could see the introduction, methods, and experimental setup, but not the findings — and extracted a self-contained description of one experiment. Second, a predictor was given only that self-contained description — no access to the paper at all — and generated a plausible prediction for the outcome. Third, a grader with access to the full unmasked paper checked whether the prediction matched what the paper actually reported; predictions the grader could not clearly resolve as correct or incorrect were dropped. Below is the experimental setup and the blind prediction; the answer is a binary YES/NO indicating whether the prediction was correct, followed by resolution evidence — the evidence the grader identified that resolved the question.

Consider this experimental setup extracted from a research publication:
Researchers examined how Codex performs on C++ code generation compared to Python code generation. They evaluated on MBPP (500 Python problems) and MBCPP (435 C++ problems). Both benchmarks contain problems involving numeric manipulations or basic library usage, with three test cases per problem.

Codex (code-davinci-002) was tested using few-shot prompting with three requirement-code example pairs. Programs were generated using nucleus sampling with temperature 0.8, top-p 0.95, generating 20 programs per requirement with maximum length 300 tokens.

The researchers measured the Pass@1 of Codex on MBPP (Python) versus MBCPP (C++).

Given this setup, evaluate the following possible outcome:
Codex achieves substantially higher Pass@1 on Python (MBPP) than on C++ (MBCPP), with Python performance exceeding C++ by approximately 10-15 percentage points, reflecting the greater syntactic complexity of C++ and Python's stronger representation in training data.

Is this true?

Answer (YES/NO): NO